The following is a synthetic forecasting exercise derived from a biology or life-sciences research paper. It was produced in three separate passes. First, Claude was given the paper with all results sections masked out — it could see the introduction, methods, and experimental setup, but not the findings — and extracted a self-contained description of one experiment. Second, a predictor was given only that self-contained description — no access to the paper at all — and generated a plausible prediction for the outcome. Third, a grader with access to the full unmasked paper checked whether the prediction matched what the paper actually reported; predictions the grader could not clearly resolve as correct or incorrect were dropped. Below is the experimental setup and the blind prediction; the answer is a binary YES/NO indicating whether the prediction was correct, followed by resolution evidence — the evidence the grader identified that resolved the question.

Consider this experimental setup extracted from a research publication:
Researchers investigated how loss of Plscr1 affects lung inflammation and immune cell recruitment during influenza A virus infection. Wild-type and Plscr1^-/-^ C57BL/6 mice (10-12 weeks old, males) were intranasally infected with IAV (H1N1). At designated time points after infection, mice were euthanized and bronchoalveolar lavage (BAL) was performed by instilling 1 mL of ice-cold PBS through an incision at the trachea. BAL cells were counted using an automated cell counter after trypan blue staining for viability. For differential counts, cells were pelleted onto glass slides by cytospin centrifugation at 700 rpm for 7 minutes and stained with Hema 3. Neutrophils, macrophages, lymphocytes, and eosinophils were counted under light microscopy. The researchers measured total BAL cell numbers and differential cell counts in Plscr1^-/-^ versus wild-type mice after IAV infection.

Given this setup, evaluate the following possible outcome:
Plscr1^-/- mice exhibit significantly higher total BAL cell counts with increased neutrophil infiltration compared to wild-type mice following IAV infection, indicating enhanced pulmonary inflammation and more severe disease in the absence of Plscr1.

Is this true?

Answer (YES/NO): YES